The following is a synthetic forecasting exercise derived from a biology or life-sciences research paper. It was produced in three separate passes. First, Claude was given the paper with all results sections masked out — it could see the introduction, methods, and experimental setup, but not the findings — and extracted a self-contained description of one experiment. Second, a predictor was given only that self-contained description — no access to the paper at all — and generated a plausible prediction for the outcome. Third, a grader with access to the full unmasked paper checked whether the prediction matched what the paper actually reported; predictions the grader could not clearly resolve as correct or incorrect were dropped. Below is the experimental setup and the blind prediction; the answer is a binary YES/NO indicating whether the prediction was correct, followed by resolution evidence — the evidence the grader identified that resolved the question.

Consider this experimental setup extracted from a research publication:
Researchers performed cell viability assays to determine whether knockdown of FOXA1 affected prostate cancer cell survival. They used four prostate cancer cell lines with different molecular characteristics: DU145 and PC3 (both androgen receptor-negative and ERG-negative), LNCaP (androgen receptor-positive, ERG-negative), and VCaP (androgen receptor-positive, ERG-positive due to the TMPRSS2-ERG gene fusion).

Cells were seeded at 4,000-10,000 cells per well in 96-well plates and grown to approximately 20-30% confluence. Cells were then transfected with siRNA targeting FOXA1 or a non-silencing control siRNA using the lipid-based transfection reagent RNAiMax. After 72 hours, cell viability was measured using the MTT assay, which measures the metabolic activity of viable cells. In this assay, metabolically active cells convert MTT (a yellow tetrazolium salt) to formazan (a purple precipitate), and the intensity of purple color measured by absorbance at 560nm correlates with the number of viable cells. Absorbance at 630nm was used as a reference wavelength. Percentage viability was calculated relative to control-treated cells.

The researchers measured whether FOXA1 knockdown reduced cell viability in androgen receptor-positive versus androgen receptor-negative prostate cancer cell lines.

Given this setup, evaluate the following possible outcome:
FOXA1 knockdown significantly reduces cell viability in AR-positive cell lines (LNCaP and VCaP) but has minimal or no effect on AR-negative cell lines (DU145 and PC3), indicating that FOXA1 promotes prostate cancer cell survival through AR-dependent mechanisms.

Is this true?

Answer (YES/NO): NO